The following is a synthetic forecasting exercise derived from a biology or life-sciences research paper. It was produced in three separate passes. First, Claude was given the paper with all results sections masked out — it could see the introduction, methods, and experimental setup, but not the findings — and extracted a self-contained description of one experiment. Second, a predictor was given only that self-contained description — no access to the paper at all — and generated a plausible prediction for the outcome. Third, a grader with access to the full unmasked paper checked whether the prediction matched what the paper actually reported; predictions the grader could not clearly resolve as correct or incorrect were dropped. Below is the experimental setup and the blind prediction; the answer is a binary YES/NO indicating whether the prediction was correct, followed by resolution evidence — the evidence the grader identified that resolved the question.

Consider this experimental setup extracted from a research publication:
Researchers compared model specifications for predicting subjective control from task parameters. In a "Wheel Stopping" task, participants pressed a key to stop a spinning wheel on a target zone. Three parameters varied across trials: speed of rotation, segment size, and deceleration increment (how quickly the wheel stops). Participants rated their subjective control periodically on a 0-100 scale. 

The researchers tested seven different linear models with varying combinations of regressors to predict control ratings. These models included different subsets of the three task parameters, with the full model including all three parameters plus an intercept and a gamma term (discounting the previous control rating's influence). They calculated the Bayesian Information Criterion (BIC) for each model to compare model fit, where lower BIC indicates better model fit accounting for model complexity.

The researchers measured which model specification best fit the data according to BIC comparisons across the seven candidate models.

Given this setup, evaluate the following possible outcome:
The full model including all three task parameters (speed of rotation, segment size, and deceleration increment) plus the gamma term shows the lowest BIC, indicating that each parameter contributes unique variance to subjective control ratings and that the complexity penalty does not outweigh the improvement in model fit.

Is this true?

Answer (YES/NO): YES